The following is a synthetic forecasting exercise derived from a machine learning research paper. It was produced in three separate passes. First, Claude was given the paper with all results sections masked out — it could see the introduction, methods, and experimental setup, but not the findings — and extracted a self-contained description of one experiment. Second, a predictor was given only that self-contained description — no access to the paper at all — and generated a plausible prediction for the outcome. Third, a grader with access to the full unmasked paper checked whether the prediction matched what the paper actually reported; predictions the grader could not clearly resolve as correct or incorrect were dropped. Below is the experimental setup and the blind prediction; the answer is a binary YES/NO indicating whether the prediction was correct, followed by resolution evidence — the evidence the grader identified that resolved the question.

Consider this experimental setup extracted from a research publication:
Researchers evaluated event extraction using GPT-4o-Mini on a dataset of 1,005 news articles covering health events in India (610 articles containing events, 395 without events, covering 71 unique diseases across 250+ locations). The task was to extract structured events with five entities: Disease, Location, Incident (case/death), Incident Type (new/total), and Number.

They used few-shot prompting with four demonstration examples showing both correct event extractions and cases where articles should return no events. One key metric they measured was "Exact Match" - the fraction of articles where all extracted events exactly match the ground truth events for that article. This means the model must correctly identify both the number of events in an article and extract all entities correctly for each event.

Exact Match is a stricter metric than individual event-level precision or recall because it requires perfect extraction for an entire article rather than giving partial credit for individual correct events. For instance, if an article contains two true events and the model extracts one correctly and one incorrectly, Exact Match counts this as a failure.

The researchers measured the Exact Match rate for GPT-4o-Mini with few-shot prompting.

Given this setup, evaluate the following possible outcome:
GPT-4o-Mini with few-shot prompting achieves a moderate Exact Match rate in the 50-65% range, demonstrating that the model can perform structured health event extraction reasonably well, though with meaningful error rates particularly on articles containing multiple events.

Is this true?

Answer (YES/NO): YES